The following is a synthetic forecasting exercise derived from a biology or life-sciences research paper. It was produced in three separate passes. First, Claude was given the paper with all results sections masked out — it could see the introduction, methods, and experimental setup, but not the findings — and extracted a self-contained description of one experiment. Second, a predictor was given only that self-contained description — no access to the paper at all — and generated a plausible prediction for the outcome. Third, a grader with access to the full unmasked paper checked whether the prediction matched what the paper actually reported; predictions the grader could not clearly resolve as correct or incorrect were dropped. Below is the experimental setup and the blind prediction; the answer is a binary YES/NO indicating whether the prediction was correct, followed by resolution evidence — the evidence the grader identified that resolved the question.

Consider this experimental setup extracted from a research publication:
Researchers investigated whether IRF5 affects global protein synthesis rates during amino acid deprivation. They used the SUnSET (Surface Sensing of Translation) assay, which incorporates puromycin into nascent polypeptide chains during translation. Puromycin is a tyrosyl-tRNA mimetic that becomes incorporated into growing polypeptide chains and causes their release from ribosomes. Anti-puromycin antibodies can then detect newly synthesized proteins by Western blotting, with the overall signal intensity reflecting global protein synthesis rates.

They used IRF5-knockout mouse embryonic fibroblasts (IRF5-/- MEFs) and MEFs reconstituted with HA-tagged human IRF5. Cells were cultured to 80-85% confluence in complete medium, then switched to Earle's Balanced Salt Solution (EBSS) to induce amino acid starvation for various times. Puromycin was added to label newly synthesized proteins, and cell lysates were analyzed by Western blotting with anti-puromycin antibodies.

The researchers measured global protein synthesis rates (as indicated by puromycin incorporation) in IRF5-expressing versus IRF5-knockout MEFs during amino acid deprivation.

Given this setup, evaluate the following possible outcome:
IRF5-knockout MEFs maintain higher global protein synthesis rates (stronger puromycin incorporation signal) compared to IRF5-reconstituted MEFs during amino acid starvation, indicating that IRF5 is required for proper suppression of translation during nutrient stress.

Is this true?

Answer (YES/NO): NO